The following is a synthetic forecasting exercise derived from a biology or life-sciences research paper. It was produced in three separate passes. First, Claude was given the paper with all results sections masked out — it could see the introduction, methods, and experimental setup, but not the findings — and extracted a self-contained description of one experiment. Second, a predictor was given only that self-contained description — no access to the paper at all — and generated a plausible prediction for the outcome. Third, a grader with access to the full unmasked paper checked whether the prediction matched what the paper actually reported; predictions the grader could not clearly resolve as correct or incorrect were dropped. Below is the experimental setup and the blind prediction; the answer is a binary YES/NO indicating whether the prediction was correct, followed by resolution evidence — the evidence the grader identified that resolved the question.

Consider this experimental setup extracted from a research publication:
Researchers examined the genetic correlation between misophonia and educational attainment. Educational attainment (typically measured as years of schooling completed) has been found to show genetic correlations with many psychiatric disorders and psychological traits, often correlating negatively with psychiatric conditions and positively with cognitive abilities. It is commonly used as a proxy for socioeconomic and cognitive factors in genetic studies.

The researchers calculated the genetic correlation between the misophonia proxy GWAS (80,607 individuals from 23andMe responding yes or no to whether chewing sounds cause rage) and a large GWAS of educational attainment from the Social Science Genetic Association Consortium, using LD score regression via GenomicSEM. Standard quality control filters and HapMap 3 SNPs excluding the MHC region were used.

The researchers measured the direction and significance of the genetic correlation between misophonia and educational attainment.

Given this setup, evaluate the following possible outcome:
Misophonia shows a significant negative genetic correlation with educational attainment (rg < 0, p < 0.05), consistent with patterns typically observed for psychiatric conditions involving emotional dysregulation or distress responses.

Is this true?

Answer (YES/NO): YES